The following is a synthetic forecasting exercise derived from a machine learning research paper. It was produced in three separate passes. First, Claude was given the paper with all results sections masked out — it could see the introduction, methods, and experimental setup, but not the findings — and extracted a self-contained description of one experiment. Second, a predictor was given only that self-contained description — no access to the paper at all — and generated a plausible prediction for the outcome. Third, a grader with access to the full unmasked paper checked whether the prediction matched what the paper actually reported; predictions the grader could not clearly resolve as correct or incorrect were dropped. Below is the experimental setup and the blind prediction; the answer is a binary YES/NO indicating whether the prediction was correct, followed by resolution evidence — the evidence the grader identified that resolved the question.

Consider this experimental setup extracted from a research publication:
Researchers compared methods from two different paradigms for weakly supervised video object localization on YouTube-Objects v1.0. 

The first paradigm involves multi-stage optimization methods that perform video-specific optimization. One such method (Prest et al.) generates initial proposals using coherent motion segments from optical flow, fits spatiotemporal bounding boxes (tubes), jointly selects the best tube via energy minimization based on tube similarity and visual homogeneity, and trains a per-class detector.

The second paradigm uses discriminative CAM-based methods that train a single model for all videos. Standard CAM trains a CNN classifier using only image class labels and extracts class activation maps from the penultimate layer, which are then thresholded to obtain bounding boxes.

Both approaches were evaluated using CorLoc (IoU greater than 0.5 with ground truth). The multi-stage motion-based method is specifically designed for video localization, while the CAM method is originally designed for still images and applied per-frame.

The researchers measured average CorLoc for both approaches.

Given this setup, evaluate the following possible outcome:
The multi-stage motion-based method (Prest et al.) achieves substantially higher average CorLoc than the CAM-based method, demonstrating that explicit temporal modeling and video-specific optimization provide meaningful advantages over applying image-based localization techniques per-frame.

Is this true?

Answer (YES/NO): NO